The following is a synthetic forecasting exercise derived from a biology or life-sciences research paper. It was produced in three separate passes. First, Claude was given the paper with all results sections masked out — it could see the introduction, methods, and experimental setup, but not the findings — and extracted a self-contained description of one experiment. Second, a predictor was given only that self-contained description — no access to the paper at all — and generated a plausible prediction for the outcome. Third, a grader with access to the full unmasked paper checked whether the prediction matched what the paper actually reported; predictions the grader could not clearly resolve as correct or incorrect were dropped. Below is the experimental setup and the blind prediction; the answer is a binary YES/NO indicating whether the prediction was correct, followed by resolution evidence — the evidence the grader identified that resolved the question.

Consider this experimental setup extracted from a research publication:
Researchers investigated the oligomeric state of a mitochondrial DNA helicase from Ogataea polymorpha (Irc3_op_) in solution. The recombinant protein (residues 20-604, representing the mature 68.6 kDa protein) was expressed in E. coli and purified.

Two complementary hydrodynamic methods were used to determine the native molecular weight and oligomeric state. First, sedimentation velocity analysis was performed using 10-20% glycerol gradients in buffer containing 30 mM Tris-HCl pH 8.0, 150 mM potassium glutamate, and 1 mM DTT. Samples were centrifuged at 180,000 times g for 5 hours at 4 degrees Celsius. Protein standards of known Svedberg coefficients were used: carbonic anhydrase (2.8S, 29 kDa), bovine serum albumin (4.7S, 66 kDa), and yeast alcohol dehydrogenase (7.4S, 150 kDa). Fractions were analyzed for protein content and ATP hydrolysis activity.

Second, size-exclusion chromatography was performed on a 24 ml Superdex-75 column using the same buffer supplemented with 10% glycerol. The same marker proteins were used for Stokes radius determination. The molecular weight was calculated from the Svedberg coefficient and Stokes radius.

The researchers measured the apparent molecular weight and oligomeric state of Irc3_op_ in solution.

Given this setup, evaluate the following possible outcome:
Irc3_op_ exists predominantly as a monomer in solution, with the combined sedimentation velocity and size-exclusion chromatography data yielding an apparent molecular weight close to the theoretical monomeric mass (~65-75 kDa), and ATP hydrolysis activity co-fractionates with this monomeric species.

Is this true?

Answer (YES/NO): YES